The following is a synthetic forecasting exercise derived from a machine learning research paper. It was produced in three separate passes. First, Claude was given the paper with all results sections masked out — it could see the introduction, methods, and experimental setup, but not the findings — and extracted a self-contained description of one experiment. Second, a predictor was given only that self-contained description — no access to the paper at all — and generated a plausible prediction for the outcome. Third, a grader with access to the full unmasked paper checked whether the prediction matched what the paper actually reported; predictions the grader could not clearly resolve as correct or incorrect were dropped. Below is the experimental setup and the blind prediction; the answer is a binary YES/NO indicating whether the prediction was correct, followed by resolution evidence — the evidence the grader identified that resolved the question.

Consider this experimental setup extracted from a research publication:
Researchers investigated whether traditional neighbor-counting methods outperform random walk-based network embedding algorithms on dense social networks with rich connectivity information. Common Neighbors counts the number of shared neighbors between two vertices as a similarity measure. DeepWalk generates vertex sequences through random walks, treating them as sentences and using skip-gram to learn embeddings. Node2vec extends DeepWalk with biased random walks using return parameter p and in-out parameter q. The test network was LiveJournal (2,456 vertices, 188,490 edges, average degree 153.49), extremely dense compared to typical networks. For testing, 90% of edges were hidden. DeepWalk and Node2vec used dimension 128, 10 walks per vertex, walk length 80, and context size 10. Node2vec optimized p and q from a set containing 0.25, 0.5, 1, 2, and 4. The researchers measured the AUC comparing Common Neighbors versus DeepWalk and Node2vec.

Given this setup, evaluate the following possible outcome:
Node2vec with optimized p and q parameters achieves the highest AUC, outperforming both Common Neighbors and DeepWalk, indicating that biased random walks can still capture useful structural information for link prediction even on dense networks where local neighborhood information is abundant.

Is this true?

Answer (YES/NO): NO